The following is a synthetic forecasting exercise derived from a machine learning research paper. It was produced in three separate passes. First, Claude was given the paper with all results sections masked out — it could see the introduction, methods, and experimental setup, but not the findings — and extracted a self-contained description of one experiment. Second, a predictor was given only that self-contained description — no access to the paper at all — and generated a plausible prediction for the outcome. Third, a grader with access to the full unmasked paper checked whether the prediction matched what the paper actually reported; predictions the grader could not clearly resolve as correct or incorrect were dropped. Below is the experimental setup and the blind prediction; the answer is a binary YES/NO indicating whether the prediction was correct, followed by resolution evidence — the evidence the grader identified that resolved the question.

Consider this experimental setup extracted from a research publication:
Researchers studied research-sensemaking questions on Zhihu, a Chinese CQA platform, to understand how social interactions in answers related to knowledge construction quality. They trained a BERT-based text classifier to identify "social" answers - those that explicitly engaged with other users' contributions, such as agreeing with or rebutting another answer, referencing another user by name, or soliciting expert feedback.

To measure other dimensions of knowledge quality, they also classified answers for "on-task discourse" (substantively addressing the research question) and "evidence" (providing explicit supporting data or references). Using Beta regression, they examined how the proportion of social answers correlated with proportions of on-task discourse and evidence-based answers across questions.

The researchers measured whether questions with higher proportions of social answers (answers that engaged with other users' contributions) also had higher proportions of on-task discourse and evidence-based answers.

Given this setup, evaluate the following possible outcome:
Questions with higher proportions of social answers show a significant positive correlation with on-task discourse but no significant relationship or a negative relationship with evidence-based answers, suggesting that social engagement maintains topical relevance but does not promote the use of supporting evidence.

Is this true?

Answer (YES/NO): NO